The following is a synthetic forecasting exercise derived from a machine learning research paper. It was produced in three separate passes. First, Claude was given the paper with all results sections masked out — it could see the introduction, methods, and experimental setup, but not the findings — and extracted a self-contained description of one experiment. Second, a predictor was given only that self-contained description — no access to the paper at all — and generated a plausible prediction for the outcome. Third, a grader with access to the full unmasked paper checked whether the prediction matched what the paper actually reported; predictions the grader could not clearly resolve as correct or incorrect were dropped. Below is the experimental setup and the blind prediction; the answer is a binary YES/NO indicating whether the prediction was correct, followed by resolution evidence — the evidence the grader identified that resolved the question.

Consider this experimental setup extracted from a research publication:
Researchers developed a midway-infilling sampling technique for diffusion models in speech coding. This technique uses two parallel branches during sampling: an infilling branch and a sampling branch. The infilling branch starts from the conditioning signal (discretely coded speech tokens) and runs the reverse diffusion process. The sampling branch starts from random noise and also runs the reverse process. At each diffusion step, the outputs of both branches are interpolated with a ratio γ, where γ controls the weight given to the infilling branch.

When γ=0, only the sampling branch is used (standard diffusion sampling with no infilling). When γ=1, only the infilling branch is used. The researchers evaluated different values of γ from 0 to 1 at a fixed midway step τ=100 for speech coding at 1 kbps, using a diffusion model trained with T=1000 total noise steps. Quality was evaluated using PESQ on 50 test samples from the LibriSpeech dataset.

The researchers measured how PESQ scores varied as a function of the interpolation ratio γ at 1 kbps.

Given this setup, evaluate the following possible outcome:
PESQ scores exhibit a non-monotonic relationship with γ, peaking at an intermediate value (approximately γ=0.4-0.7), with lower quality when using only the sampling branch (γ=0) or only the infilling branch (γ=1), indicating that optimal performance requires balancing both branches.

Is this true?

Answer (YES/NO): NO